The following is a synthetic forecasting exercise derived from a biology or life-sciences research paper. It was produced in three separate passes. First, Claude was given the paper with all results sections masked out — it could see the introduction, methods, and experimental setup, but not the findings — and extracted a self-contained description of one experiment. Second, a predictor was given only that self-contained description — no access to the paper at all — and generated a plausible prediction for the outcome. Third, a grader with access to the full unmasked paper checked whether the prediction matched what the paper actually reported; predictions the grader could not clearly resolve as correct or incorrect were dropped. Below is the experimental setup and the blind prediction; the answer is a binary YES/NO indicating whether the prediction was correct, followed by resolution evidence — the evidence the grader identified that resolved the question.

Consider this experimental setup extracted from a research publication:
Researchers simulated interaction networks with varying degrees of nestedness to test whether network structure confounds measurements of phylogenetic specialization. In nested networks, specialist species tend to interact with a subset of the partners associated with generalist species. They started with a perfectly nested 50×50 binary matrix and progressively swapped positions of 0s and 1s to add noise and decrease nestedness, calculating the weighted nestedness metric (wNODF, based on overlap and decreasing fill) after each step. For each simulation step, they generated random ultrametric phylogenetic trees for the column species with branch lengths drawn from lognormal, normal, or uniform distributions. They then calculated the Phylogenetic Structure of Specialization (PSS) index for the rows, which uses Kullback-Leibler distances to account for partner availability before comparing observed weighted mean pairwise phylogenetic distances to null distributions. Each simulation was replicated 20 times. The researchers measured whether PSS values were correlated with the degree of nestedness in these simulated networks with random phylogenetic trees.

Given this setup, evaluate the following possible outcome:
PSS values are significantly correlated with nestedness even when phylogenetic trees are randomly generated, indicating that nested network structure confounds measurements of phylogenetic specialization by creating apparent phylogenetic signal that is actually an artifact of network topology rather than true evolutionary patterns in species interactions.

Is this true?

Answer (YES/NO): NO